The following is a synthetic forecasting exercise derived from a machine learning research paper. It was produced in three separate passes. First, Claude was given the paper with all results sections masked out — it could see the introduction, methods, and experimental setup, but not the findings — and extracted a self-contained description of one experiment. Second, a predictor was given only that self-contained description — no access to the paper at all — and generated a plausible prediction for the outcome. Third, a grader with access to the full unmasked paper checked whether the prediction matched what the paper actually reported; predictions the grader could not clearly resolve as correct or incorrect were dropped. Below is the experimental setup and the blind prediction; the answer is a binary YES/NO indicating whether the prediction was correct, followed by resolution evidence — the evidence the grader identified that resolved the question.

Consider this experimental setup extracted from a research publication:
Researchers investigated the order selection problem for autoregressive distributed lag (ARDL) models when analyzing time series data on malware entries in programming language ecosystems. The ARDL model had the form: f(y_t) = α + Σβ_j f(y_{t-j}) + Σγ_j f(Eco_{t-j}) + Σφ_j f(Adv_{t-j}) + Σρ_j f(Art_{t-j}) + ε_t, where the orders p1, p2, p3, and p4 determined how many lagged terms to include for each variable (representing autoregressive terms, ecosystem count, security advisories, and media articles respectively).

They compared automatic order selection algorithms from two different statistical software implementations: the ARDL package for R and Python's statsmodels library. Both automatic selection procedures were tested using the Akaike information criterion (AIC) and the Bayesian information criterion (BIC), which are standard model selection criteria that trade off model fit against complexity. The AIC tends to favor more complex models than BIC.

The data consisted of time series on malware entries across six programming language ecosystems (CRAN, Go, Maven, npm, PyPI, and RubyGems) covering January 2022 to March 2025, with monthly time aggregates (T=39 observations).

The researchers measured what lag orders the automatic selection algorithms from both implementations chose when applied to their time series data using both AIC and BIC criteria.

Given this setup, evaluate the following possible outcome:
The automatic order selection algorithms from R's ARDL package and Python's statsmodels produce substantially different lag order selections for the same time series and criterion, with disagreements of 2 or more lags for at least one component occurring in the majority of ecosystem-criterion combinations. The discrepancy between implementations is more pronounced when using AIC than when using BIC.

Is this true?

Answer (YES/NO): NO